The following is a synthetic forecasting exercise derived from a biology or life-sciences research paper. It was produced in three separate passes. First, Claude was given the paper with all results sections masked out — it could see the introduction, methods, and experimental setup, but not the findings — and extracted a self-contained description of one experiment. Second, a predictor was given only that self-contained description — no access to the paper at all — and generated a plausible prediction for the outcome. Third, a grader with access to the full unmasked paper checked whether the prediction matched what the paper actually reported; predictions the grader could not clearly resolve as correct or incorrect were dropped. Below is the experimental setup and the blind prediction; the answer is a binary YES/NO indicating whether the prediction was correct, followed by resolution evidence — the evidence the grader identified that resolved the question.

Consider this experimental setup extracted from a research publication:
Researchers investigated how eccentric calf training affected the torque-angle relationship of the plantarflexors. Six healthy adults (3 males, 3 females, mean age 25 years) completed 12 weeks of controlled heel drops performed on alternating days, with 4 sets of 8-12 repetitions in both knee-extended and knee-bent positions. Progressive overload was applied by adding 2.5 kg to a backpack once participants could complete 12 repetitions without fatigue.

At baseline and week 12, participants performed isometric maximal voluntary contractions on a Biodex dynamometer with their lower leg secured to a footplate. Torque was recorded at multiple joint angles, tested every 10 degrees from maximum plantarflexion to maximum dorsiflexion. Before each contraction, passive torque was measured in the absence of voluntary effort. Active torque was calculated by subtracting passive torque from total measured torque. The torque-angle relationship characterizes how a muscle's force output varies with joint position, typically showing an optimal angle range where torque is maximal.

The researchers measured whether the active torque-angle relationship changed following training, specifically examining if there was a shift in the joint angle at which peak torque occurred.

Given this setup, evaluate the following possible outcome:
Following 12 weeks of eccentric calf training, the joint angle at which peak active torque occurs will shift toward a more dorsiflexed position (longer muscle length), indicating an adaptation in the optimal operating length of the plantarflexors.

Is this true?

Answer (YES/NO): NO